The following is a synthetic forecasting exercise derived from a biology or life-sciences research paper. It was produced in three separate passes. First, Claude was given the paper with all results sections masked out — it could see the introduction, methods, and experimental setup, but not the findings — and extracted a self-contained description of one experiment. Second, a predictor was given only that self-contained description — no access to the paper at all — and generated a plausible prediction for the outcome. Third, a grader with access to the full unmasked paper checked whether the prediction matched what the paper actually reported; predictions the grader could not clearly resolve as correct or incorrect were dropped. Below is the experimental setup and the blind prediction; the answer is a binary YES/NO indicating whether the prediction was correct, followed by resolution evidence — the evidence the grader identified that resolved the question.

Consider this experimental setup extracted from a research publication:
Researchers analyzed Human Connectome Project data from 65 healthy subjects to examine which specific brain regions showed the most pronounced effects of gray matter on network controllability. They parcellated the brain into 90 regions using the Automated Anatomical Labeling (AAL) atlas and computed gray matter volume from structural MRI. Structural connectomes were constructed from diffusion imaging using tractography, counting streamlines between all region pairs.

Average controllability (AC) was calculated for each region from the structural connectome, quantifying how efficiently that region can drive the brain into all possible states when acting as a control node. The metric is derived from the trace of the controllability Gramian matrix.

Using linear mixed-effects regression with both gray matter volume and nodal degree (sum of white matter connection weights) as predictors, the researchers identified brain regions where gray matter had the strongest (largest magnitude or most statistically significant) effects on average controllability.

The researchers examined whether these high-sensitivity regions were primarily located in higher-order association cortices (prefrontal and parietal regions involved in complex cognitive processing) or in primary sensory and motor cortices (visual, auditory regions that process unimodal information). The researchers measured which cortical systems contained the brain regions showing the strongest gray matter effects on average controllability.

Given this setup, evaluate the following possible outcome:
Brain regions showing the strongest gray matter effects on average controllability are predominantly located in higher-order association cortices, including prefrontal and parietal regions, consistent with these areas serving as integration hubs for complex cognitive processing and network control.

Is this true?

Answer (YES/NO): NO